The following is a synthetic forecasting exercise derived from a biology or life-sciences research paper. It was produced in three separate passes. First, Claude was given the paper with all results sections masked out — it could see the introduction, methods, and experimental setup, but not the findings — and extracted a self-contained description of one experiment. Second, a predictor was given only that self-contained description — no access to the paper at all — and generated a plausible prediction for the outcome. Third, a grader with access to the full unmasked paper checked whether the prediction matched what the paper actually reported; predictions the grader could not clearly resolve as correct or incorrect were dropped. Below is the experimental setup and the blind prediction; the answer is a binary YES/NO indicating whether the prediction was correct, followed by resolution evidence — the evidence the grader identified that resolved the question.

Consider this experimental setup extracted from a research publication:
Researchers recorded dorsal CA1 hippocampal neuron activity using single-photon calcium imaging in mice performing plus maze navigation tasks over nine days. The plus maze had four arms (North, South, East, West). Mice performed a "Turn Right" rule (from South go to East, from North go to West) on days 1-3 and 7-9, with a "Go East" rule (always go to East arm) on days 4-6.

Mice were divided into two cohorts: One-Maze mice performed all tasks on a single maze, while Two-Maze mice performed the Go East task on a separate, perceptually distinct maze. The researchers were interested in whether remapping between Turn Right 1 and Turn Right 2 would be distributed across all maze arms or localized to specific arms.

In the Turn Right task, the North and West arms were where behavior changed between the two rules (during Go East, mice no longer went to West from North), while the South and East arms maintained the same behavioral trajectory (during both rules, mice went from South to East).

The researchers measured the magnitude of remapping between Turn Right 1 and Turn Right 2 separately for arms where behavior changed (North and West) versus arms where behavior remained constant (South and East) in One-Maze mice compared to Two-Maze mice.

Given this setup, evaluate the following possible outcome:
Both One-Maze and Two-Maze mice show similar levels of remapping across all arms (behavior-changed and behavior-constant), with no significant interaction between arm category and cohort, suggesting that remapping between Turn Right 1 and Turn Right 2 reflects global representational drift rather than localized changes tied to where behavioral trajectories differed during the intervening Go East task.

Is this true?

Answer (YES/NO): NO